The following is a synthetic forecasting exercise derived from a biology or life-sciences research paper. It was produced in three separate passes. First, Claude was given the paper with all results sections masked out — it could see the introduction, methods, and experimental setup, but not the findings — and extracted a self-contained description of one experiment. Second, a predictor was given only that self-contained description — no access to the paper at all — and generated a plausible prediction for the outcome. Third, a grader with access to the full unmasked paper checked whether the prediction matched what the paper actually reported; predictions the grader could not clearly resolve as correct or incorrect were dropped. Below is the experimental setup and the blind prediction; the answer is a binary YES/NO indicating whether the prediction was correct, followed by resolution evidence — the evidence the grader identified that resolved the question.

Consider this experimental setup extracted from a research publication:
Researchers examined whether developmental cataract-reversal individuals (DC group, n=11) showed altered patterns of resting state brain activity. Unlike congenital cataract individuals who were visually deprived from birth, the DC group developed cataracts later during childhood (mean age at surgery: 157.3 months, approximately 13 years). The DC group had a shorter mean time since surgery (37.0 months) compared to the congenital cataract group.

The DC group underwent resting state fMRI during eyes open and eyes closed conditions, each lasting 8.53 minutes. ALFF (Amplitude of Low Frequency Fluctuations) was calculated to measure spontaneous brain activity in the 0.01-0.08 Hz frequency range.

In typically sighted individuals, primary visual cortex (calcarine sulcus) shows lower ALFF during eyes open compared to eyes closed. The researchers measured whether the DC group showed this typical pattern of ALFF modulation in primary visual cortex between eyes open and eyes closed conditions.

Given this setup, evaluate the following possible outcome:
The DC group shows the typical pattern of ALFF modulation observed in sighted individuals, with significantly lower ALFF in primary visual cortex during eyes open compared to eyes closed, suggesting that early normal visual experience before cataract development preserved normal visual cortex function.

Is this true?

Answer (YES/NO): YES